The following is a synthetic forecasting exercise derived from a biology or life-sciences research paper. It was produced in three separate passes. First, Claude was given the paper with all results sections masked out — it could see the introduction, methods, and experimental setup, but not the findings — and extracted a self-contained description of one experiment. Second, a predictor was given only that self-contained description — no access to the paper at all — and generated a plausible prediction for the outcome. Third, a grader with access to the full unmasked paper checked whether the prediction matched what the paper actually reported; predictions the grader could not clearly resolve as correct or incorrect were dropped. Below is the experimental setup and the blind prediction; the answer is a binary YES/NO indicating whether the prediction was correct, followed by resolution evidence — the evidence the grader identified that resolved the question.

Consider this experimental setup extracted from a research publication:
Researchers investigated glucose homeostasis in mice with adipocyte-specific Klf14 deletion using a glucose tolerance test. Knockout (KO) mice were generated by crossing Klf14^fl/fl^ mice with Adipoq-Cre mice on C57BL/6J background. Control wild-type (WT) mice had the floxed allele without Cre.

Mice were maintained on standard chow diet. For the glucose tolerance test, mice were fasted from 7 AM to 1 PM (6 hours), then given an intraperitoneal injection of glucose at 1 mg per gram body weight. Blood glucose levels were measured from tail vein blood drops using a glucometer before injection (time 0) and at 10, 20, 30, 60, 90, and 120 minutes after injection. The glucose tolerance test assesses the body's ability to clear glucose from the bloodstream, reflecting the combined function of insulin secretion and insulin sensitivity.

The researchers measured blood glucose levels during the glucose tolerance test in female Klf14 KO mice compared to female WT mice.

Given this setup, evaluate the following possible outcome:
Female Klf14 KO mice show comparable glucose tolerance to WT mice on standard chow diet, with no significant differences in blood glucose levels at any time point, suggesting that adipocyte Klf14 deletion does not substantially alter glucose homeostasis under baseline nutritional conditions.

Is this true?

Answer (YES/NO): NO